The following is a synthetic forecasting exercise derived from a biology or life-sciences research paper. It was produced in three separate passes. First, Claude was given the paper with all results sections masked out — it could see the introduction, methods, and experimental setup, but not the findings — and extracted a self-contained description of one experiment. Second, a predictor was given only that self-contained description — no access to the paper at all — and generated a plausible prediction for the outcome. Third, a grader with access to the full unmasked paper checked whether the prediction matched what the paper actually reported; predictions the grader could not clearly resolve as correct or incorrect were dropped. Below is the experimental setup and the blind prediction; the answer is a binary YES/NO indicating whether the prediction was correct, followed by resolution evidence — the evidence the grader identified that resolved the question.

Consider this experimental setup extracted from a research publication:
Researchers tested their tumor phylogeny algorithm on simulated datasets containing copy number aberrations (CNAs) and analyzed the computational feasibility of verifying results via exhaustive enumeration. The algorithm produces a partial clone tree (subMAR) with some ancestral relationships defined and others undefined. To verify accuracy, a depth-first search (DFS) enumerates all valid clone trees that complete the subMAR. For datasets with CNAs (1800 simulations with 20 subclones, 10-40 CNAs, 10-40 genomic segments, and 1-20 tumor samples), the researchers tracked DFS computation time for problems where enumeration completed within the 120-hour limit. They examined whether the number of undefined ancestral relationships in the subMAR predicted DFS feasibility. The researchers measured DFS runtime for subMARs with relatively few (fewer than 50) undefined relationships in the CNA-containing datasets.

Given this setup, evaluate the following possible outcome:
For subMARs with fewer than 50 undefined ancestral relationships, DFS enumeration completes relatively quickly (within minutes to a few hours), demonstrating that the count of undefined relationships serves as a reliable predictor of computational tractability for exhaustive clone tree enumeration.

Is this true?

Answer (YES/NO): YES